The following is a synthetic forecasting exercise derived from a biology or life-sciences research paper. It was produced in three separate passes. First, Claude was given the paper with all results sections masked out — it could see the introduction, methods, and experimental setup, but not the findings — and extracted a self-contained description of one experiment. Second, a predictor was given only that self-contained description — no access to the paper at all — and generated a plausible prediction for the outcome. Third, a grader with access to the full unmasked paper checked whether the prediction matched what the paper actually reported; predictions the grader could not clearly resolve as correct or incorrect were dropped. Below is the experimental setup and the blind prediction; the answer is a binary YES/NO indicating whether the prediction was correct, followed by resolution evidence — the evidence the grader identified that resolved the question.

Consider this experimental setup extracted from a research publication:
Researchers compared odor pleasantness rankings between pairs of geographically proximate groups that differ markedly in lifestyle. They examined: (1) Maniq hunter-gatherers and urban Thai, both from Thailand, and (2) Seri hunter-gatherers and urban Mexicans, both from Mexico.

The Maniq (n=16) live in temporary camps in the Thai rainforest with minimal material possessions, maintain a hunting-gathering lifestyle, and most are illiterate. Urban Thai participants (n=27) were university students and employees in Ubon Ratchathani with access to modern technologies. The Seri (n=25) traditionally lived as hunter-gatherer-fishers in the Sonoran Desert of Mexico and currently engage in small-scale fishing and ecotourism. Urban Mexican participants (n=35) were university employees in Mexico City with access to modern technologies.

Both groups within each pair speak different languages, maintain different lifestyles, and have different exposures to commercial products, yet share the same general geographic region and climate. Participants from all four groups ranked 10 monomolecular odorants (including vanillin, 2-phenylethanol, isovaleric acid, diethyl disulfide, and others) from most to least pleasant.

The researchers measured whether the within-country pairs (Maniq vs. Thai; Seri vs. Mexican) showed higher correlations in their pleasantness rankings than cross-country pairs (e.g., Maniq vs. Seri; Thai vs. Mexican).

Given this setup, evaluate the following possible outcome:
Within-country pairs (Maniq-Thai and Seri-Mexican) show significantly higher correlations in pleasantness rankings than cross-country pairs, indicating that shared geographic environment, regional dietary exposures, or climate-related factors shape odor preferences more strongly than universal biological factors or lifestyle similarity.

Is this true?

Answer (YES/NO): NO